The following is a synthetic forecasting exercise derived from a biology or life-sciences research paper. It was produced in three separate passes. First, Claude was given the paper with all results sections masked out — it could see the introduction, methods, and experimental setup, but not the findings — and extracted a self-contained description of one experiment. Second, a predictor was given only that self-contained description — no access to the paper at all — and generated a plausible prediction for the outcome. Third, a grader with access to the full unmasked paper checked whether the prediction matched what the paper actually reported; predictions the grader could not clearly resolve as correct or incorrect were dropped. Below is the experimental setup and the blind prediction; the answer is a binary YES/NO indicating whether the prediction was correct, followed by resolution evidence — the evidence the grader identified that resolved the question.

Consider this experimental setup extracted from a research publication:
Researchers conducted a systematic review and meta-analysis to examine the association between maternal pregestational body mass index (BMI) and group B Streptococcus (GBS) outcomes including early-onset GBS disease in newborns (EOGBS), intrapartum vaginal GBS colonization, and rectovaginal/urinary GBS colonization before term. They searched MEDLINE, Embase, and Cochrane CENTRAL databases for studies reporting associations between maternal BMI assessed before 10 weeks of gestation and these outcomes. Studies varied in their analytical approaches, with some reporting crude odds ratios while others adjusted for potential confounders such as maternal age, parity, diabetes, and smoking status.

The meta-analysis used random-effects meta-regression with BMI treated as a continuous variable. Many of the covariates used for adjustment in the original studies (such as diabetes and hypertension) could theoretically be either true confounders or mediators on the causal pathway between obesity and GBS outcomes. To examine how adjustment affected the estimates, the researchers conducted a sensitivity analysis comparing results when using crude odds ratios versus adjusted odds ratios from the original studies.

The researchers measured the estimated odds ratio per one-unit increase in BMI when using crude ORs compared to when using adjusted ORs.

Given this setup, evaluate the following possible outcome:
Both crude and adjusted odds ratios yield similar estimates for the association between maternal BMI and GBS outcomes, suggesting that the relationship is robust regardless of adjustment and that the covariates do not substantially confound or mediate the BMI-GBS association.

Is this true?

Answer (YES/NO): NO